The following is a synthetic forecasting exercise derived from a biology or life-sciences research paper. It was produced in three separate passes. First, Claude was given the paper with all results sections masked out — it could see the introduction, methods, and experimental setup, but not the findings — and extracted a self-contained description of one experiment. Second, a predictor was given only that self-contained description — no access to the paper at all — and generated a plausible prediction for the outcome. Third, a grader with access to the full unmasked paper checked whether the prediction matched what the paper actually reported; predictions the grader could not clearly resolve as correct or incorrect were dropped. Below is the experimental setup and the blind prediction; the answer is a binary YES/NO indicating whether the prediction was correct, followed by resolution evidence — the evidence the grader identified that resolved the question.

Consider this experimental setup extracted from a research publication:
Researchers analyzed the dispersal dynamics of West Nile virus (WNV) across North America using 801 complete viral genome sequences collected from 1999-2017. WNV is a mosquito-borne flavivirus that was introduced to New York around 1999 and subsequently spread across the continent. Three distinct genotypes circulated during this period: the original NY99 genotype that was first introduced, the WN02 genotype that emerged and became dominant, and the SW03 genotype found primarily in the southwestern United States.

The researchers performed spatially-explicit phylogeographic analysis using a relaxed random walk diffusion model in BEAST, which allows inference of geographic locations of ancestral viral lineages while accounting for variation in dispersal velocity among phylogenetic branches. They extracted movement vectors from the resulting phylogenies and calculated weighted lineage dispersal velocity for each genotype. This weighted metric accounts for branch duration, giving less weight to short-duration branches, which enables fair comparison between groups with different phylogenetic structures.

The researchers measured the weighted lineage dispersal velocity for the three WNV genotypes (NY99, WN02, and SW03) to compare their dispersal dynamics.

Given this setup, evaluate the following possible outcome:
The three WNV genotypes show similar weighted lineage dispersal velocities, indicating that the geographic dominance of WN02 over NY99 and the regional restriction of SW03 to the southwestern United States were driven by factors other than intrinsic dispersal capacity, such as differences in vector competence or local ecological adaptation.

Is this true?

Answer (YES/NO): NO